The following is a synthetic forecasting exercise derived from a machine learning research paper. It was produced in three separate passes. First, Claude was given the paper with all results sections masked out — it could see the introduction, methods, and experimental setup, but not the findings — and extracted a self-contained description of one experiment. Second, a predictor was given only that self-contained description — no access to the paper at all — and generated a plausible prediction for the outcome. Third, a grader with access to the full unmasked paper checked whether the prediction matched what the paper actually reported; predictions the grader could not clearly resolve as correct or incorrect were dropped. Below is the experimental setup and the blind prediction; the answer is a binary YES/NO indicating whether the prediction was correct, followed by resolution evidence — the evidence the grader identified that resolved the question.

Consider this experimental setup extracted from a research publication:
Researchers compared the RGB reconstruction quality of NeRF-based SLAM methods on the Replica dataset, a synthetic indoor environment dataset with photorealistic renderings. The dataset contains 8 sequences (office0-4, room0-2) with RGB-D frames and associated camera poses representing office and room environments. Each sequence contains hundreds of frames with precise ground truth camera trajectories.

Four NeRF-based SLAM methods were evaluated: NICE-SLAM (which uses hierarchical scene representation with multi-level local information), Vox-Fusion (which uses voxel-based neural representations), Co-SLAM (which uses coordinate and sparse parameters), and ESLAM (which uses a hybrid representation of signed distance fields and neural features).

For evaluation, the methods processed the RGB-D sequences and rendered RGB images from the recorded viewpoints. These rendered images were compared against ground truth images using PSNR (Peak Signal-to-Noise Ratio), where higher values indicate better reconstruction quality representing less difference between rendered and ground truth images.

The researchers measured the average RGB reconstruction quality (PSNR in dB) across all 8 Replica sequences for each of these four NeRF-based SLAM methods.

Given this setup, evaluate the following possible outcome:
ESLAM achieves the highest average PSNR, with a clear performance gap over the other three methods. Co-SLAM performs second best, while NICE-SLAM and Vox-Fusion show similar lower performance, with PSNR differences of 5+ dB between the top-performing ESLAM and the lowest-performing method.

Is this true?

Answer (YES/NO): NO